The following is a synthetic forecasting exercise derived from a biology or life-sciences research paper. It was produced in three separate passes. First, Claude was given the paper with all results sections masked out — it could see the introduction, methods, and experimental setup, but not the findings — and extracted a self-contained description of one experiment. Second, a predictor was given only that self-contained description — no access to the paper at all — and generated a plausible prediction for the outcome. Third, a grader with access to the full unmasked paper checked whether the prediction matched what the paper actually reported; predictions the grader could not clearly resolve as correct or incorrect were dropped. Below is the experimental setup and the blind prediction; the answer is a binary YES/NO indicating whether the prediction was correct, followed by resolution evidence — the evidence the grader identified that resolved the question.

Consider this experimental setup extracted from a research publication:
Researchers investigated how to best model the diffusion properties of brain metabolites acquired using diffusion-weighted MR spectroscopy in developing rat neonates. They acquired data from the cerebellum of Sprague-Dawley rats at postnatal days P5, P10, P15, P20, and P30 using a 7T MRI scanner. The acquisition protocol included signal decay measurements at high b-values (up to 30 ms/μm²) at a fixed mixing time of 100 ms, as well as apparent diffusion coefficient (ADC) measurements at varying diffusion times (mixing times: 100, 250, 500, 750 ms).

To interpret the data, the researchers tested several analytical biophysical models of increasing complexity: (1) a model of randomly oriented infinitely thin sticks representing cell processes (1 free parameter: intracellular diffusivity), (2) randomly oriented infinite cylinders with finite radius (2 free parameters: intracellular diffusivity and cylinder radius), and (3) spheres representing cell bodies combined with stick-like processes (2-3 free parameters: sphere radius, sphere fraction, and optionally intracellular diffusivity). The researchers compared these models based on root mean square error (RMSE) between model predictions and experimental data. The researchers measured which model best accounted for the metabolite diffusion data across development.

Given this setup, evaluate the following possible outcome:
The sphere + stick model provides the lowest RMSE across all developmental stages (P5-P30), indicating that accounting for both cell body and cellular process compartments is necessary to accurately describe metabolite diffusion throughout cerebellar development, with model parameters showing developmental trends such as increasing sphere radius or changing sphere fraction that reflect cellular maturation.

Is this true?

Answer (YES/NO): YES